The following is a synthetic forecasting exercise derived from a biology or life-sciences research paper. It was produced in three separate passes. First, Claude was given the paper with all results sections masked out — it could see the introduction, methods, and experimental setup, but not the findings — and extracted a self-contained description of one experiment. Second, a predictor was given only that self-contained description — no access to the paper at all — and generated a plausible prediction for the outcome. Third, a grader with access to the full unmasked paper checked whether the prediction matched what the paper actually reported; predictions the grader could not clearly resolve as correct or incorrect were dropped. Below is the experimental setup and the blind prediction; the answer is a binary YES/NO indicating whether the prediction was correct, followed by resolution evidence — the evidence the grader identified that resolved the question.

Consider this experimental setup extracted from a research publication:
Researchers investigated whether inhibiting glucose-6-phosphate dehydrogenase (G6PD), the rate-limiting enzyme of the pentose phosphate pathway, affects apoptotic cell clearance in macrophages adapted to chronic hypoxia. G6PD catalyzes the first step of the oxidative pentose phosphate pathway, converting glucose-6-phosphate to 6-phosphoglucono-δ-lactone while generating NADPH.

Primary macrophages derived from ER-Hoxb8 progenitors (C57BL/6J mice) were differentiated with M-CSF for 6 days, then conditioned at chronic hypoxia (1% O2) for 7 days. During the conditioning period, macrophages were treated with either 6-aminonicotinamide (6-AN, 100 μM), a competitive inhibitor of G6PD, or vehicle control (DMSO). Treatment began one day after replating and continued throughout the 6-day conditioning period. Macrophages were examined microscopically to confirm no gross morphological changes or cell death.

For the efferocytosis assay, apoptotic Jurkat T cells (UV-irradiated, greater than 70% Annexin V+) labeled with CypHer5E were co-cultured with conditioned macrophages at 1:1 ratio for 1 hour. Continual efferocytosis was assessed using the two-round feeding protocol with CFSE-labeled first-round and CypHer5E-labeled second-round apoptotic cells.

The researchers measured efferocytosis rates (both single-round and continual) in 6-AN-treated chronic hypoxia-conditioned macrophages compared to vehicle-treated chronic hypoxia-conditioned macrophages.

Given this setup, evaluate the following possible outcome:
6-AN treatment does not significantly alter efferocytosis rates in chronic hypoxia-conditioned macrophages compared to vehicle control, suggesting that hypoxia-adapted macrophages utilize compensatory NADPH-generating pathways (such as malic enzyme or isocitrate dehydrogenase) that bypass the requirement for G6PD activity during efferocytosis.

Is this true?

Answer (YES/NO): NO